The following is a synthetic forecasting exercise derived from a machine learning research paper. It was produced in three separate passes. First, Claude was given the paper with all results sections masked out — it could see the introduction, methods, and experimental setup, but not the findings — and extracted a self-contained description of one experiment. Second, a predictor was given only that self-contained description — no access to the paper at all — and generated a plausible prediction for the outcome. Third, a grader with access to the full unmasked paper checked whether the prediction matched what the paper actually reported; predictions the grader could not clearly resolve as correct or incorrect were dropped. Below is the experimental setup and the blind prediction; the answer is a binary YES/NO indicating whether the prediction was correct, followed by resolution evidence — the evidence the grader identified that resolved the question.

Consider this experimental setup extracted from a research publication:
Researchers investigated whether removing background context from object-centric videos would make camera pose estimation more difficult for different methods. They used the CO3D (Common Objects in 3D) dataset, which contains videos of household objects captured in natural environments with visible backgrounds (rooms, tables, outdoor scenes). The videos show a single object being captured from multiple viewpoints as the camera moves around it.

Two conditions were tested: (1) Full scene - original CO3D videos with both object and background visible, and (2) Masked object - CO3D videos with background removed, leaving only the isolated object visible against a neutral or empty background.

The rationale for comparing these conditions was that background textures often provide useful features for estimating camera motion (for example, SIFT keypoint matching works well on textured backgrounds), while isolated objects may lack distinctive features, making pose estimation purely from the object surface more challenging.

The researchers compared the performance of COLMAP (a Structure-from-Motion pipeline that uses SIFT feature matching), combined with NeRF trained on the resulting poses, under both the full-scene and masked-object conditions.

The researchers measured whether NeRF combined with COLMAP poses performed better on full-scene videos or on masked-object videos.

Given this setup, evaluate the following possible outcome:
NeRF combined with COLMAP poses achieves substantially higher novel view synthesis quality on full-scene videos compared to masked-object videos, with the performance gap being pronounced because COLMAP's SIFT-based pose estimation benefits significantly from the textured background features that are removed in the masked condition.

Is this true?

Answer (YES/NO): NO